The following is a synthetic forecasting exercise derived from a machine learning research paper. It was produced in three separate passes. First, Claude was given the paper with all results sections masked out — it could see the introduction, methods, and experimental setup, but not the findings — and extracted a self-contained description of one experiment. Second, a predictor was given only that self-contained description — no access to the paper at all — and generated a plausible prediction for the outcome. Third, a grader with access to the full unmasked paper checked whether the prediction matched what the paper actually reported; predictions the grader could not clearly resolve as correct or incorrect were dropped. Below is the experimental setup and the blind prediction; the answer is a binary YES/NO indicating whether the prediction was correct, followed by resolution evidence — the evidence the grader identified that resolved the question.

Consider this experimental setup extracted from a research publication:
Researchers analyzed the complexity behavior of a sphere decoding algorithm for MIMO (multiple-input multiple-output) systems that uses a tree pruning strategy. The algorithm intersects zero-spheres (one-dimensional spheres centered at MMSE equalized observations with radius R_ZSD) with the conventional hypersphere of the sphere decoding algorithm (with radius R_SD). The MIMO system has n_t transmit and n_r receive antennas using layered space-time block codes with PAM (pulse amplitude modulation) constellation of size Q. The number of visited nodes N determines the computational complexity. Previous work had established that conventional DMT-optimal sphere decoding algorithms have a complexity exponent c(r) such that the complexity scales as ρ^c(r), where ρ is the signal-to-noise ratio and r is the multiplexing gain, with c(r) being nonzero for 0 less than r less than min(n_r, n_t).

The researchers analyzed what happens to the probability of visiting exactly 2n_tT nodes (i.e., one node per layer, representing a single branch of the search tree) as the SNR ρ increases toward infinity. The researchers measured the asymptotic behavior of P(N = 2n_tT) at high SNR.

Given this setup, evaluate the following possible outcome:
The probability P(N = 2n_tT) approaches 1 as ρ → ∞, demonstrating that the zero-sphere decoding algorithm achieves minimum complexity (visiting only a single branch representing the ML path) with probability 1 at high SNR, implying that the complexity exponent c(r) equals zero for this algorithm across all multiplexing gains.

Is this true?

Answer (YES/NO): NO